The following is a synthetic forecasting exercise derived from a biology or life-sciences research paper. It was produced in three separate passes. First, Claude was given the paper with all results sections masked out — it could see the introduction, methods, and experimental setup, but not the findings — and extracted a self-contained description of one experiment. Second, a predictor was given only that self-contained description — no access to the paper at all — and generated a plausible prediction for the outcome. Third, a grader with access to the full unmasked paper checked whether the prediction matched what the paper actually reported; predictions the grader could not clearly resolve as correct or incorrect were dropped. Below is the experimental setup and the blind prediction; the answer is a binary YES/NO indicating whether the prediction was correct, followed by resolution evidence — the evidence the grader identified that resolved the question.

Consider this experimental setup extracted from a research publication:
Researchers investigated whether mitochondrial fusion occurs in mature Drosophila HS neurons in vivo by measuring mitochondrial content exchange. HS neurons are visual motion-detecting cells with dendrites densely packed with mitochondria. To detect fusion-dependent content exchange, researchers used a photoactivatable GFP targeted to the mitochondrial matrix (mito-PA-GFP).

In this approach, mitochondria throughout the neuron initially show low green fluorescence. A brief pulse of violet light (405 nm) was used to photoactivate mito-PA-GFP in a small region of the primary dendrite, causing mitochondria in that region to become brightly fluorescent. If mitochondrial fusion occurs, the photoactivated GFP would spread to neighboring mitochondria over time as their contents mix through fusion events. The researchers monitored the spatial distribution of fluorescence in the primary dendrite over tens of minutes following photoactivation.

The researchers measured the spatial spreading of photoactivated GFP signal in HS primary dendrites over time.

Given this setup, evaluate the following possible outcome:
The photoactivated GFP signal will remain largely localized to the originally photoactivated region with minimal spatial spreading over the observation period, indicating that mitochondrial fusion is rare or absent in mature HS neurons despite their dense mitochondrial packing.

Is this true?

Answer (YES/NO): NO